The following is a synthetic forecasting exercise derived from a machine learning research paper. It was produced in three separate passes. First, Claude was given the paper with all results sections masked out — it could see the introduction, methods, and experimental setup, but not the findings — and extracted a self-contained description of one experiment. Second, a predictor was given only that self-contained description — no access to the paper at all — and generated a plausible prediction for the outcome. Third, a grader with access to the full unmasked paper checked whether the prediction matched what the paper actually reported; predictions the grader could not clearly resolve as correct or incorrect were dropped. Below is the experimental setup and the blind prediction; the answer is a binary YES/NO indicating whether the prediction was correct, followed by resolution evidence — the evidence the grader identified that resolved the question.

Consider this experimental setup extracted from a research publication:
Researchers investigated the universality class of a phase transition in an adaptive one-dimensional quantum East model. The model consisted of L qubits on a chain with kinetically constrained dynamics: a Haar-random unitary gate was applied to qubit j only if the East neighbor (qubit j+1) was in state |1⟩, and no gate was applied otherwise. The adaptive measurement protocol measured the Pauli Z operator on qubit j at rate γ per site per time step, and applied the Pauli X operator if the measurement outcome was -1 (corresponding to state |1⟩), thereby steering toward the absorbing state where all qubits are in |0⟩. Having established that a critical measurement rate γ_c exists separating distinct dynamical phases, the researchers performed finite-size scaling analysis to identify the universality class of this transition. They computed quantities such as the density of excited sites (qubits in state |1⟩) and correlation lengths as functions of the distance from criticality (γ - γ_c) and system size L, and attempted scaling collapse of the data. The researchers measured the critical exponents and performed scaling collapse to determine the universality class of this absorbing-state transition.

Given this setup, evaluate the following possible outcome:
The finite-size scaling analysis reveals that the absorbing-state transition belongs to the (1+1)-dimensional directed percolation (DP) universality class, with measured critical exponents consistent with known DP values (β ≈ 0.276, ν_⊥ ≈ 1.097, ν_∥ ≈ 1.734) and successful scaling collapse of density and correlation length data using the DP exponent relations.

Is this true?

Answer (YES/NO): NO